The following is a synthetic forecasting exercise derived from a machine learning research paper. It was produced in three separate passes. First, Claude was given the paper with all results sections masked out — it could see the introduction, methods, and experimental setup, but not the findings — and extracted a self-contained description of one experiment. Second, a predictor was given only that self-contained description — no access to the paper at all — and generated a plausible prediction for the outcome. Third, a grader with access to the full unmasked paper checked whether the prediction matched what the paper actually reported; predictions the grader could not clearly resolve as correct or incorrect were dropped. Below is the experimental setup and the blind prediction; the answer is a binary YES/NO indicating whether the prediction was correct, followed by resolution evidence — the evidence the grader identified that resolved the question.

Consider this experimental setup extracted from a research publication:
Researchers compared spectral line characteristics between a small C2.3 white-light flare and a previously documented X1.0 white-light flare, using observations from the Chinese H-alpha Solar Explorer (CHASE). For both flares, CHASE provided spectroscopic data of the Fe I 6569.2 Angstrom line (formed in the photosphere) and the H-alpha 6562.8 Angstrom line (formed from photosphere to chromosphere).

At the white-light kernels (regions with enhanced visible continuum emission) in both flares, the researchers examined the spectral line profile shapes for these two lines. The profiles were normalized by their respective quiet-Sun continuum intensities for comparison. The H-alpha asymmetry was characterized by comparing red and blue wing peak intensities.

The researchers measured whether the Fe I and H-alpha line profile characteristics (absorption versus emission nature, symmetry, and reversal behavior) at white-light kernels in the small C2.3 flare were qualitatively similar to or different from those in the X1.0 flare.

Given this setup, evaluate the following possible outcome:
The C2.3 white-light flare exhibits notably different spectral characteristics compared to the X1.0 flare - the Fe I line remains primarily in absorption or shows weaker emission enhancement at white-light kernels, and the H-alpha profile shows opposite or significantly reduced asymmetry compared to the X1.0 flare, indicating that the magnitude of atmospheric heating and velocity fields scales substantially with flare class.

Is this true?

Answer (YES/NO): NO